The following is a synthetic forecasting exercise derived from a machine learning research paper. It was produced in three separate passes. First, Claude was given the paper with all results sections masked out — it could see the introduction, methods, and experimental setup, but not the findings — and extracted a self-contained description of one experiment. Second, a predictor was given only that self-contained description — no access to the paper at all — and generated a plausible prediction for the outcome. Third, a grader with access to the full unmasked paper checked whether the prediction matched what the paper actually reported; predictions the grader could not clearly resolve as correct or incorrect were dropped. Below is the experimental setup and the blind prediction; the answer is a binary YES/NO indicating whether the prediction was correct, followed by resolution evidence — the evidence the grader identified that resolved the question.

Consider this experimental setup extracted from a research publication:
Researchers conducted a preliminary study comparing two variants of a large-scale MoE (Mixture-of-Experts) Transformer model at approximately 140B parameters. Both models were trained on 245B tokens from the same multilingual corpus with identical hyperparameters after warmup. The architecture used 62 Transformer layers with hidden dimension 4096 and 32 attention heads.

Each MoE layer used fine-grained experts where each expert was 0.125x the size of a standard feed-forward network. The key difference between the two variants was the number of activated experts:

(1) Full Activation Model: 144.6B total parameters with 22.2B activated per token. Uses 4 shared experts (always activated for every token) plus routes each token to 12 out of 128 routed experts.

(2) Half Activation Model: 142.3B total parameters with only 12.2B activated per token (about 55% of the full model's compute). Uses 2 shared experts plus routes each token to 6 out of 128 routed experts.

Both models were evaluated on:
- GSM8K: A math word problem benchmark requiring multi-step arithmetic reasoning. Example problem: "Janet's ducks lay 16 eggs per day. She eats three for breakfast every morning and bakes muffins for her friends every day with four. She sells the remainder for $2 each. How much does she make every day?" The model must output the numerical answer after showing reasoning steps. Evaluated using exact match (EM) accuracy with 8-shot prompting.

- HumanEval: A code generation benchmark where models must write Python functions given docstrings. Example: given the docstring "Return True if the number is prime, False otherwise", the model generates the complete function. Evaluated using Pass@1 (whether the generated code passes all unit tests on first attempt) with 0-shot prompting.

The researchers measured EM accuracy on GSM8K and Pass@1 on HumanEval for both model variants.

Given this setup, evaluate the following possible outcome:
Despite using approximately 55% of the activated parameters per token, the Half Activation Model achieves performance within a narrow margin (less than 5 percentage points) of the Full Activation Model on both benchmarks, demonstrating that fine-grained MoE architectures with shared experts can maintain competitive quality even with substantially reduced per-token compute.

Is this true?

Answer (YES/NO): NO